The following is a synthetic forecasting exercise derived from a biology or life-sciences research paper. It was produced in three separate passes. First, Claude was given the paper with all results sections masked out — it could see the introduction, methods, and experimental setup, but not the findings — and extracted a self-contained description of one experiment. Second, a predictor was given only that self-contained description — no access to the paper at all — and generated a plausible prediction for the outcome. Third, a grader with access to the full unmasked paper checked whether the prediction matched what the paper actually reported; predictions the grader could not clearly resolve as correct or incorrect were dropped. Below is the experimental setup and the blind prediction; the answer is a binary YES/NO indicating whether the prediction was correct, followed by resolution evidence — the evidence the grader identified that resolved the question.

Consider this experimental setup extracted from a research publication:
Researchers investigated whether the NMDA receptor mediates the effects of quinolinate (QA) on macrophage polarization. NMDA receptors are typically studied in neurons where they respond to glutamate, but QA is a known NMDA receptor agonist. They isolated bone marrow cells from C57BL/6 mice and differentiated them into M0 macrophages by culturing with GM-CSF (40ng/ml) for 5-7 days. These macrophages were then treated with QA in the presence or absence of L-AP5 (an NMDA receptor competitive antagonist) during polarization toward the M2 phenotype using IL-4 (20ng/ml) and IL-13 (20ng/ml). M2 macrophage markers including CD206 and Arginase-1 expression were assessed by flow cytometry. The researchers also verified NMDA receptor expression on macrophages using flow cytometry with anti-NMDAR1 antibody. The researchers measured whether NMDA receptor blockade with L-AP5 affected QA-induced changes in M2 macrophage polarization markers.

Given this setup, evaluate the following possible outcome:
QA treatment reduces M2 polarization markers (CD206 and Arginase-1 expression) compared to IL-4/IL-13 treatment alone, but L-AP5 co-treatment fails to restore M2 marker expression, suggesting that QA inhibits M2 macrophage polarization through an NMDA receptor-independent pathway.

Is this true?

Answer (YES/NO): NO